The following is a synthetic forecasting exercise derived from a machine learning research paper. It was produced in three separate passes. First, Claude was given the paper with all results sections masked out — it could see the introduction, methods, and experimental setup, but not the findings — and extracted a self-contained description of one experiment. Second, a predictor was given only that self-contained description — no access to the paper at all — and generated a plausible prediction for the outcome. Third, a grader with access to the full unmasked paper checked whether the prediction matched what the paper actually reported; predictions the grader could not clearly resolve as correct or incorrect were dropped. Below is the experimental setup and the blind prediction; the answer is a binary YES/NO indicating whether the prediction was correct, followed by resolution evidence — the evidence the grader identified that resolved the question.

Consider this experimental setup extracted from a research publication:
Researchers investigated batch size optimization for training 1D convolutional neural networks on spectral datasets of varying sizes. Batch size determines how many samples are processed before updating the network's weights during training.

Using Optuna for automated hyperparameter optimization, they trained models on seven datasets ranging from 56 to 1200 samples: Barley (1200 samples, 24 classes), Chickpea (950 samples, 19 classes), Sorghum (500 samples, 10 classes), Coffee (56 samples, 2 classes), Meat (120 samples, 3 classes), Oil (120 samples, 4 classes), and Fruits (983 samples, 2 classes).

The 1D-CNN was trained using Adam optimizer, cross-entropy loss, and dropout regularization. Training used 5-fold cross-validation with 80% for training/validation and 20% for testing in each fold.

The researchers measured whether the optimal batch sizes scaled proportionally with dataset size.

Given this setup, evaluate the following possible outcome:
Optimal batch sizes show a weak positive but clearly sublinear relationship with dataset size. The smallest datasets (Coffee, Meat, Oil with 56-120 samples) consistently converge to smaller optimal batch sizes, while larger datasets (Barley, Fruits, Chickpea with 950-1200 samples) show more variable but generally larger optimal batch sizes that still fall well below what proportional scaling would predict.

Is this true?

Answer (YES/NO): NO